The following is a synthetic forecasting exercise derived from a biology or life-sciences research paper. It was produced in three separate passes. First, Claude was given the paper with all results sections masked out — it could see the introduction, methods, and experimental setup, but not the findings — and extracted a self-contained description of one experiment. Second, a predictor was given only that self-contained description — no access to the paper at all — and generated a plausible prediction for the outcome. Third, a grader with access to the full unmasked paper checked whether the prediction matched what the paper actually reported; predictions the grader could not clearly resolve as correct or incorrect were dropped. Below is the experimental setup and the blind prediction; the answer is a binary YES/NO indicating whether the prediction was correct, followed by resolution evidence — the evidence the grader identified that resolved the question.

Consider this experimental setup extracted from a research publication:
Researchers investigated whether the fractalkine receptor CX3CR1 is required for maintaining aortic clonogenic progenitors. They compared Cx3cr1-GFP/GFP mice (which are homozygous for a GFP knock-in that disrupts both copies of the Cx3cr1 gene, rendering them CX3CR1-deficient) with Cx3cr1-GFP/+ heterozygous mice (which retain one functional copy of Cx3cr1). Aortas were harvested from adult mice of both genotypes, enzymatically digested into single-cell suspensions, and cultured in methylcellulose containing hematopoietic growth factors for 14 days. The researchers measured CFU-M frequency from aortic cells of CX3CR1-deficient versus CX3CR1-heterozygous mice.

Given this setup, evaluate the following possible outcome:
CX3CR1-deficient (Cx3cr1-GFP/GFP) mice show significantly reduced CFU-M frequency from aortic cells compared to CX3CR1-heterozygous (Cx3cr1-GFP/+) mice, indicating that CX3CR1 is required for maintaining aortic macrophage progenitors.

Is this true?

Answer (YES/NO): YES